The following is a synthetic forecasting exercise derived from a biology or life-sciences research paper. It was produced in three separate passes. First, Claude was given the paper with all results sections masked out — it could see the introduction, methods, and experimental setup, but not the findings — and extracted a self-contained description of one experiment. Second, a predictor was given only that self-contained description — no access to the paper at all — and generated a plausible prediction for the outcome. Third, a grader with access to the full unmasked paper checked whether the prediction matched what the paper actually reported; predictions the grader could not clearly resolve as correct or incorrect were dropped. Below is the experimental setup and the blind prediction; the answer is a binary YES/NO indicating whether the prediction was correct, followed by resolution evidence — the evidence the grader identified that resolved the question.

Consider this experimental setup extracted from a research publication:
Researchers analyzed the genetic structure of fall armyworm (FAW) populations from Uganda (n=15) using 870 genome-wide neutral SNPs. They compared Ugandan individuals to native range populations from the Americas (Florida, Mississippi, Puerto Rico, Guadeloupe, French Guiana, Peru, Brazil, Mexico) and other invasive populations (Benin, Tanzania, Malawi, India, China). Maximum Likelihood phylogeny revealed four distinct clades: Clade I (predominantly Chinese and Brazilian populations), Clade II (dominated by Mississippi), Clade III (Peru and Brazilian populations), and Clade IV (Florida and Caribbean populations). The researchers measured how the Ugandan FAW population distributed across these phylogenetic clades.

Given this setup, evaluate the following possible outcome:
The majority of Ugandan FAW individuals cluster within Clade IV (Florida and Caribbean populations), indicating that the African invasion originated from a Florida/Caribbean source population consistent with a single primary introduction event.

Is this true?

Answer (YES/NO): NO